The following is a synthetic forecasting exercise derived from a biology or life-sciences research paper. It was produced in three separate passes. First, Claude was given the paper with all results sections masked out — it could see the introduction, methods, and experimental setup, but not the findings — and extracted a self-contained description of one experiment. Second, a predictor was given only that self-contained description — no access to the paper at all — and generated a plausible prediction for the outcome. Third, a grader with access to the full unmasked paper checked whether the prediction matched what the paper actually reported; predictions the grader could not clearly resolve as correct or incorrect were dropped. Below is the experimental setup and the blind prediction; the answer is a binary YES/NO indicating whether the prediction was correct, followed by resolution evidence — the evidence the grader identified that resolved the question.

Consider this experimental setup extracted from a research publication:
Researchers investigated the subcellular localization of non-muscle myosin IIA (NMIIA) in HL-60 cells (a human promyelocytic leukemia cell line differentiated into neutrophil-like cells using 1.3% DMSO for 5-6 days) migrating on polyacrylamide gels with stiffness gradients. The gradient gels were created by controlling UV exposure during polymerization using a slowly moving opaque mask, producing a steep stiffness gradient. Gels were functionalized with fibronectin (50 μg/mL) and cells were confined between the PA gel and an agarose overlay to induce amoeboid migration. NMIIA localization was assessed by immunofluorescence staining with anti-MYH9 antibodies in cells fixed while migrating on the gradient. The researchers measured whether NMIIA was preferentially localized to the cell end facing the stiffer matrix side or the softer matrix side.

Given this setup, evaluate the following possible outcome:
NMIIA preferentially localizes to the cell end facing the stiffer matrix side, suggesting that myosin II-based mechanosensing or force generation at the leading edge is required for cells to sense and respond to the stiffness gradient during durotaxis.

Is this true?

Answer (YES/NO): NO